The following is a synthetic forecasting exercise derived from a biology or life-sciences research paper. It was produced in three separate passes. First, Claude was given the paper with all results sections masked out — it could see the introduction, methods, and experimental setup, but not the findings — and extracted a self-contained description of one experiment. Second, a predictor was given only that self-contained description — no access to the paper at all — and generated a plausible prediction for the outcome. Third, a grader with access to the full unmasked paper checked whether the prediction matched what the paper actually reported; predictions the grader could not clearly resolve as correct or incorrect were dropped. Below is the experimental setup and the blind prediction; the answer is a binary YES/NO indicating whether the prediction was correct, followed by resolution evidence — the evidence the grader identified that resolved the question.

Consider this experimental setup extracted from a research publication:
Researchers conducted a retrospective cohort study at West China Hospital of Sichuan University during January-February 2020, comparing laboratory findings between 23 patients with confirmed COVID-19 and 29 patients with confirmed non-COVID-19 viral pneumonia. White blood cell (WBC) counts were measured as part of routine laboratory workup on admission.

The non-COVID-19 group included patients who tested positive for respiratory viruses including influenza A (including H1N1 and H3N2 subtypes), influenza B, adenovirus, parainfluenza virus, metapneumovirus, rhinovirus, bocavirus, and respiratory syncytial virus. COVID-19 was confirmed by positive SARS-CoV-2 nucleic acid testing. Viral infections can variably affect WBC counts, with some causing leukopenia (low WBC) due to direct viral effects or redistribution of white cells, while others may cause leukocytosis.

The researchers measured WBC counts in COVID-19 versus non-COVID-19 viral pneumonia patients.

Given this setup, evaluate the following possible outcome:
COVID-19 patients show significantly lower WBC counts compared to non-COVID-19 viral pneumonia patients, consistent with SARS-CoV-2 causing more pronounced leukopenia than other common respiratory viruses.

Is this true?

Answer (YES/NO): YES